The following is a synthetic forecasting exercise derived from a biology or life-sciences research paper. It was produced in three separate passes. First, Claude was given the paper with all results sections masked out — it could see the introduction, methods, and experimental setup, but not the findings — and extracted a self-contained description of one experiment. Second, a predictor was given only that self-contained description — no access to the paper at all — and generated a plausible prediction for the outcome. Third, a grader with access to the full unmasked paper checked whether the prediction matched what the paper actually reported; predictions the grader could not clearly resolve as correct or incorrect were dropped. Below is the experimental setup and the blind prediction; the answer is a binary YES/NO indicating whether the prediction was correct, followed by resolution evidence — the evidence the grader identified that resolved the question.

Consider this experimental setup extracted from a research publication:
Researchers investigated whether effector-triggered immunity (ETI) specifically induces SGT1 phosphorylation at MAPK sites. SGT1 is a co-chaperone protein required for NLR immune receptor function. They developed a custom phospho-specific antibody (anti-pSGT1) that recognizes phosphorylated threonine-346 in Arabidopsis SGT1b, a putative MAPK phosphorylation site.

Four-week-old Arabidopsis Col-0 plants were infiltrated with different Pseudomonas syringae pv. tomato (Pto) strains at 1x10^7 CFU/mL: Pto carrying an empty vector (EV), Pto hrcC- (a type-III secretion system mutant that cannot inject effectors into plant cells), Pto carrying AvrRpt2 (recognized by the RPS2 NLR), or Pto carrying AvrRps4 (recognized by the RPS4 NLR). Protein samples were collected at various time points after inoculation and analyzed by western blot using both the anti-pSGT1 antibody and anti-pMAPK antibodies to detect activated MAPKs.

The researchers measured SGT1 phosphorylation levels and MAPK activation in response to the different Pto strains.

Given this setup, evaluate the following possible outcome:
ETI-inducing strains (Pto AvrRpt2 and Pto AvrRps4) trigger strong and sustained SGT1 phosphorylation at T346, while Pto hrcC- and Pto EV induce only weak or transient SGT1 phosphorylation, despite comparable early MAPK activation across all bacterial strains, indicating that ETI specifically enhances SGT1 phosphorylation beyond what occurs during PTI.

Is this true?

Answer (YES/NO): NO